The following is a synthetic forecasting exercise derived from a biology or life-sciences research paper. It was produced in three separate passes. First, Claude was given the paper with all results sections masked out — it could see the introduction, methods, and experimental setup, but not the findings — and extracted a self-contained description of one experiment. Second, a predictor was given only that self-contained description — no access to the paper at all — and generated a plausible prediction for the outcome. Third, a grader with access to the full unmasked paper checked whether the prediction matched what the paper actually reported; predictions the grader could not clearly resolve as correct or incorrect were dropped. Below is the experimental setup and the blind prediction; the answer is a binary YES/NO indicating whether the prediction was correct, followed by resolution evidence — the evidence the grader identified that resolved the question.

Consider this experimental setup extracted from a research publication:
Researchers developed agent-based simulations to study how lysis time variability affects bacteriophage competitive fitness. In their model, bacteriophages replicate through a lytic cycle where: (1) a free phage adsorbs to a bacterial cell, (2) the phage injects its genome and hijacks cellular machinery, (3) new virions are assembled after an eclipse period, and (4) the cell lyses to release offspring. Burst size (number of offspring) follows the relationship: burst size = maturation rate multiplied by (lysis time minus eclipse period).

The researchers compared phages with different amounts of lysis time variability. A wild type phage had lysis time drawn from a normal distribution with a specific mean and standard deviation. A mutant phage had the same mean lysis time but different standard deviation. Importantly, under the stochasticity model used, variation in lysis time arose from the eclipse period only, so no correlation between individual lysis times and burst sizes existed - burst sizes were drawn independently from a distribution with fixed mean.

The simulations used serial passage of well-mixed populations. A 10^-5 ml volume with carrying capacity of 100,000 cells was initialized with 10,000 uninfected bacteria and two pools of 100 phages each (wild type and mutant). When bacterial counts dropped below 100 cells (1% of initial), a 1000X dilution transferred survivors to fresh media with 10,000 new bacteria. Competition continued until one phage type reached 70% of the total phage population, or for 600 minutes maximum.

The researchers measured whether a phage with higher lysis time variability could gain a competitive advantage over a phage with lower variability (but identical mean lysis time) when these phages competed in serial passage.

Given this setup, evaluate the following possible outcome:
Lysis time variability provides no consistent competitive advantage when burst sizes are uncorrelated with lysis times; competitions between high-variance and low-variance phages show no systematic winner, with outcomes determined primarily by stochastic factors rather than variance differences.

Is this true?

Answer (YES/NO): NO